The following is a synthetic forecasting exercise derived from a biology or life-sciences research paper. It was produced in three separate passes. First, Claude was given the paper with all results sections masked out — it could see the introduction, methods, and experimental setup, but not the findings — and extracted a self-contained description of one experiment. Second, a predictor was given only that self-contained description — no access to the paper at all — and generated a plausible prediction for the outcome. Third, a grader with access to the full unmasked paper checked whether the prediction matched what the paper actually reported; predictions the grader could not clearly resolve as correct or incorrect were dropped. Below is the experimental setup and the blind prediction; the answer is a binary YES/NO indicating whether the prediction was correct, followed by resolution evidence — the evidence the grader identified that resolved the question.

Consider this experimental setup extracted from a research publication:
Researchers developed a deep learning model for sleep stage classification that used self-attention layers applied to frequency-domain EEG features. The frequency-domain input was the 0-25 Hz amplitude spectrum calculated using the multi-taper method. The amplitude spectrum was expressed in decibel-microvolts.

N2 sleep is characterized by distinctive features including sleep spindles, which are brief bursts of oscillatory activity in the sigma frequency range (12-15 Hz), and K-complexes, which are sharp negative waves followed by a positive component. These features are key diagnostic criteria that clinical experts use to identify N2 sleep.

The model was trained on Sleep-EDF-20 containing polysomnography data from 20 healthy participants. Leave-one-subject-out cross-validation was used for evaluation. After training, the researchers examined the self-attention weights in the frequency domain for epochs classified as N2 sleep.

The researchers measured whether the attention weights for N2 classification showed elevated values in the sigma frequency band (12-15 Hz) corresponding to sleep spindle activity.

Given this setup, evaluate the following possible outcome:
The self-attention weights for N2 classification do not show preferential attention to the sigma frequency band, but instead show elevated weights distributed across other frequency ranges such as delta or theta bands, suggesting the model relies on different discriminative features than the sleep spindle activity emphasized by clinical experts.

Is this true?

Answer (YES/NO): NO